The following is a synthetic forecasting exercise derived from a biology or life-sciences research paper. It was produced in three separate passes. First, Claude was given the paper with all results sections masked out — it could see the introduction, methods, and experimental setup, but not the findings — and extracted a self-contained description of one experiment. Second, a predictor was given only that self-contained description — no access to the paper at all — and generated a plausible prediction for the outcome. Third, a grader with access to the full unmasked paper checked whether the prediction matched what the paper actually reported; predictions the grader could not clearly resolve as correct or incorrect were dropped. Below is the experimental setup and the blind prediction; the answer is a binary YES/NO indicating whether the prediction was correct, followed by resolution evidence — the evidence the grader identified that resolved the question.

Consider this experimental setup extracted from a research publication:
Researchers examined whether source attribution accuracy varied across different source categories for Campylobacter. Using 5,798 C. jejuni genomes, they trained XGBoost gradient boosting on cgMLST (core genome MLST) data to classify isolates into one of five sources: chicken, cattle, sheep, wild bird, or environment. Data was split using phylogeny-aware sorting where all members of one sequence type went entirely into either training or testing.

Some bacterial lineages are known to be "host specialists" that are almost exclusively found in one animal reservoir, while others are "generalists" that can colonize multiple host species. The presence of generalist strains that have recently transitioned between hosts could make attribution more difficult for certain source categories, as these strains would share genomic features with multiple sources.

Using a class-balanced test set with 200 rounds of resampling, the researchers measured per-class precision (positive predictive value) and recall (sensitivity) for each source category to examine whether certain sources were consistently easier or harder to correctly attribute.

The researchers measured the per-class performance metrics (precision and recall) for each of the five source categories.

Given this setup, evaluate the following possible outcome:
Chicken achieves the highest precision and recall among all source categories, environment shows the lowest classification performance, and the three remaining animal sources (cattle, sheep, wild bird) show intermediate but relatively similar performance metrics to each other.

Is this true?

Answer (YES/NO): NO